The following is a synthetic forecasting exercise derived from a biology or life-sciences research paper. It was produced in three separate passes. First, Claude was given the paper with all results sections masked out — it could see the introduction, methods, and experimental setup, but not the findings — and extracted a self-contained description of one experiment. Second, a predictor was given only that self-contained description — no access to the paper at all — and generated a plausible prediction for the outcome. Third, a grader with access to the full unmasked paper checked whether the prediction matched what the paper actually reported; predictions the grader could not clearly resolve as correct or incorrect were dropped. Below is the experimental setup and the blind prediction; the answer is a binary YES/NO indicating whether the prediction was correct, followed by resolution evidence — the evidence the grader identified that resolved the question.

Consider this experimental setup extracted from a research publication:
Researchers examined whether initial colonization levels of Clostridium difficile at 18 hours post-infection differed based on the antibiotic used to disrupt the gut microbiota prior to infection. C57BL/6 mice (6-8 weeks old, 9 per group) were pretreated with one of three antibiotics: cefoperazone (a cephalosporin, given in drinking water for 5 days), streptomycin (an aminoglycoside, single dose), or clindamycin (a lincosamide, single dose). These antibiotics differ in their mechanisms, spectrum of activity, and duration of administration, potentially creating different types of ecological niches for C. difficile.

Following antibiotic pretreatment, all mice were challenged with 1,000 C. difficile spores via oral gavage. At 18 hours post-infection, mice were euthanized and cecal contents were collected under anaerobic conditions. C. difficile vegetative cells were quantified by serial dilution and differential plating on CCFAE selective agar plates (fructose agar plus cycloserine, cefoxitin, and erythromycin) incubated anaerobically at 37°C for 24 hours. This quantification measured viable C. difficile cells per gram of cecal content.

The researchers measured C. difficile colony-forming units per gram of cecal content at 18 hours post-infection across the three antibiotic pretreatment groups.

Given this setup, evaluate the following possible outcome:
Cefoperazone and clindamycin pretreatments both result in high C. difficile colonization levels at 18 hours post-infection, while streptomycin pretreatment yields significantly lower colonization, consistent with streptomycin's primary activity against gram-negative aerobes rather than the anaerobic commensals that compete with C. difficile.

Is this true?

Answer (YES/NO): NO